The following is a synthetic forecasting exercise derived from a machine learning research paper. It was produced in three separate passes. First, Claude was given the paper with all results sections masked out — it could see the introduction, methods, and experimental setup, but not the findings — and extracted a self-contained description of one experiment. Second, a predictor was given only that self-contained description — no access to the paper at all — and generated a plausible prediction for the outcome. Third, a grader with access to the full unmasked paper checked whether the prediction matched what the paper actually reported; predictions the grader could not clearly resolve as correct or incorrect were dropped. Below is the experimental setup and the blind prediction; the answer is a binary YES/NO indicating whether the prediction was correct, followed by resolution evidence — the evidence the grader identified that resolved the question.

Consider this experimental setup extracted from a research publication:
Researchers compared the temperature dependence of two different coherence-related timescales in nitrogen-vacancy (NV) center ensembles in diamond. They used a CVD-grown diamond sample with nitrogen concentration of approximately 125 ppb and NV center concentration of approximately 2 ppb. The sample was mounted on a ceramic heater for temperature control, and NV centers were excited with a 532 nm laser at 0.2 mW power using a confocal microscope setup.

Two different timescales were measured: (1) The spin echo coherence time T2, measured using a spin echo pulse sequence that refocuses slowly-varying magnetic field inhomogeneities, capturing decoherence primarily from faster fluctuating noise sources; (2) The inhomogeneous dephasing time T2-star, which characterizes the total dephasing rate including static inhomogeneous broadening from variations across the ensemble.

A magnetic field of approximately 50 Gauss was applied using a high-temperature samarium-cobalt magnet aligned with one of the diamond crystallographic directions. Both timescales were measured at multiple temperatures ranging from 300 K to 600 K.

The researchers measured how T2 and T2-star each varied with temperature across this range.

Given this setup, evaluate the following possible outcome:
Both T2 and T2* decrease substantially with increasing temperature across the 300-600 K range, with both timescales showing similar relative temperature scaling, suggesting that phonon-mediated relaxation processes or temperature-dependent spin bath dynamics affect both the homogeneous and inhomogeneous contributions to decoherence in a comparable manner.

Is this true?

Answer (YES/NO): NO